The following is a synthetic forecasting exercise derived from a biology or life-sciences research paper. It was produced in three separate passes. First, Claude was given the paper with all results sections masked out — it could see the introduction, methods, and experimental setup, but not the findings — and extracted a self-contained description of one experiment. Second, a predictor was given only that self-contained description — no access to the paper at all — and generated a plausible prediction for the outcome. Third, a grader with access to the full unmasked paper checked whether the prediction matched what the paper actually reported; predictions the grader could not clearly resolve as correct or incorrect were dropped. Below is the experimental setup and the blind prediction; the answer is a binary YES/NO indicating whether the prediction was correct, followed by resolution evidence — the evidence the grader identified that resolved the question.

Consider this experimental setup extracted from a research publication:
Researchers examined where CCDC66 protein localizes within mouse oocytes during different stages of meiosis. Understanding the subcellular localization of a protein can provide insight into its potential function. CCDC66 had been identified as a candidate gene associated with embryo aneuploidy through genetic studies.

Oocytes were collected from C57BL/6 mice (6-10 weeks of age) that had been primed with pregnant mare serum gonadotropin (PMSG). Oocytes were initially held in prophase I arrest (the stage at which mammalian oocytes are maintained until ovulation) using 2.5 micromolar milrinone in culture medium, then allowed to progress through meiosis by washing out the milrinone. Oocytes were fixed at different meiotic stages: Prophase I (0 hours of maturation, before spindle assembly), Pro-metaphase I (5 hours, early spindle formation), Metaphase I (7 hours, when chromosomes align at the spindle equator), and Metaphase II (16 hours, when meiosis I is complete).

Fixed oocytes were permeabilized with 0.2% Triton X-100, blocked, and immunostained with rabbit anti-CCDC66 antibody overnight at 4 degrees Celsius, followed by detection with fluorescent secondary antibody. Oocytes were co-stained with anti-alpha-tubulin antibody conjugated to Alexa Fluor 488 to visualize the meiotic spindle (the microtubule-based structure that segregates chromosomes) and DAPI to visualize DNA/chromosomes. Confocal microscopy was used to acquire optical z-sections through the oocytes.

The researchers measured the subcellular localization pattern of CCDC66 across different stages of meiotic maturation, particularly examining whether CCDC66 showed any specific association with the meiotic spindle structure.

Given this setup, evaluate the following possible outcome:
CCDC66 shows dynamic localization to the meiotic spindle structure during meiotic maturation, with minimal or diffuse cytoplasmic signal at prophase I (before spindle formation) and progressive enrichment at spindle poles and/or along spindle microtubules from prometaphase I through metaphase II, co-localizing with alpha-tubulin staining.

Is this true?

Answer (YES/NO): NO